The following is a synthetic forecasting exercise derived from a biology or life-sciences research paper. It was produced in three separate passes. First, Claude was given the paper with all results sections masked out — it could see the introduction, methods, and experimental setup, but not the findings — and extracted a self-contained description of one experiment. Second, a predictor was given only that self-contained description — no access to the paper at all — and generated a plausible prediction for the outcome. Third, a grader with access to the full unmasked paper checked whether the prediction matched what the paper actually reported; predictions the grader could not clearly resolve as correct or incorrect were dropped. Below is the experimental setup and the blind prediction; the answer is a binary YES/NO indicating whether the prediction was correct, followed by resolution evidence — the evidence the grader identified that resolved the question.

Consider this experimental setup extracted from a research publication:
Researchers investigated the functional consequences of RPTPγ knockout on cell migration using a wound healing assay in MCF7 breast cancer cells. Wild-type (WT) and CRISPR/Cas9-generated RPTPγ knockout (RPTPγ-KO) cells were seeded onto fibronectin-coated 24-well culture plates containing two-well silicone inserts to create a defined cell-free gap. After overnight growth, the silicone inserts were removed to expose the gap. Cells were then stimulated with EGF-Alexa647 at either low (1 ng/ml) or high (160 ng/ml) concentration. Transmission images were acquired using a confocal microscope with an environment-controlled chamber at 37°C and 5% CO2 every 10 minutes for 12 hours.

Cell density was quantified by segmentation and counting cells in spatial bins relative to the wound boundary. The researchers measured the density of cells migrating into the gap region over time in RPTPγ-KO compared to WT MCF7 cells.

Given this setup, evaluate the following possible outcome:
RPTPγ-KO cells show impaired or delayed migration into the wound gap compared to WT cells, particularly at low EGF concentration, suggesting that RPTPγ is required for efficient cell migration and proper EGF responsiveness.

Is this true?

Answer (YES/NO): NO